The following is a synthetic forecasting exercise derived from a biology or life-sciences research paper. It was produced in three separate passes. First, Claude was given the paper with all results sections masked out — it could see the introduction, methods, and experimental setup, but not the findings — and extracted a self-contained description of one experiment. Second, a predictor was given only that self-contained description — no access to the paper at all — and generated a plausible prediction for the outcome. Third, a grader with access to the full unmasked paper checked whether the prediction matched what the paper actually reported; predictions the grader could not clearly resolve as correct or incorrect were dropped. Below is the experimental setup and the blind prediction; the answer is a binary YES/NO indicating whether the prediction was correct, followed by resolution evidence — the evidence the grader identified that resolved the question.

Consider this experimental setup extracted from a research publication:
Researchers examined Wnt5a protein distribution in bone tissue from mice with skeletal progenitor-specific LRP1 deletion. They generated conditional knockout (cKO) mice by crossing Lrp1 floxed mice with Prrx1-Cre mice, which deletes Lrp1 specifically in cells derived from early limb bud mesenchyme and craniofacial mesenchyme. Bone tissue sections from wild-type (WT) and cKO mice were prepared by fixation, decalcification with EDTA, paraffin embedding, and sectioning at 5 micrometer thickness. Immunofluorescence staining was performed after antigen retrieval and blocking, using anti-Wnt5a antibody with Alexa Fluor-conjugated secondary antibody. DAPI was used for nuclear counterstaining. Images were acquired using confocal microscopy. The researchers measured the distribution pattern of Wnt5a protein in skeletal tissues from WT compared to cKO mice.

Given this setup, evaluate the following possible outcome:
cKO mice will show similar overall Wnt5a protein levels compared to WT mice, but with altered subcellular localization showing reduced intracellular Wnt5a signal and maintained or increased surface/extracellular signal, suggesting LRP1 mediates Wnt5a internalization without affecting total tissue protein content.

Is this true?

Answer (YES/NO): NO